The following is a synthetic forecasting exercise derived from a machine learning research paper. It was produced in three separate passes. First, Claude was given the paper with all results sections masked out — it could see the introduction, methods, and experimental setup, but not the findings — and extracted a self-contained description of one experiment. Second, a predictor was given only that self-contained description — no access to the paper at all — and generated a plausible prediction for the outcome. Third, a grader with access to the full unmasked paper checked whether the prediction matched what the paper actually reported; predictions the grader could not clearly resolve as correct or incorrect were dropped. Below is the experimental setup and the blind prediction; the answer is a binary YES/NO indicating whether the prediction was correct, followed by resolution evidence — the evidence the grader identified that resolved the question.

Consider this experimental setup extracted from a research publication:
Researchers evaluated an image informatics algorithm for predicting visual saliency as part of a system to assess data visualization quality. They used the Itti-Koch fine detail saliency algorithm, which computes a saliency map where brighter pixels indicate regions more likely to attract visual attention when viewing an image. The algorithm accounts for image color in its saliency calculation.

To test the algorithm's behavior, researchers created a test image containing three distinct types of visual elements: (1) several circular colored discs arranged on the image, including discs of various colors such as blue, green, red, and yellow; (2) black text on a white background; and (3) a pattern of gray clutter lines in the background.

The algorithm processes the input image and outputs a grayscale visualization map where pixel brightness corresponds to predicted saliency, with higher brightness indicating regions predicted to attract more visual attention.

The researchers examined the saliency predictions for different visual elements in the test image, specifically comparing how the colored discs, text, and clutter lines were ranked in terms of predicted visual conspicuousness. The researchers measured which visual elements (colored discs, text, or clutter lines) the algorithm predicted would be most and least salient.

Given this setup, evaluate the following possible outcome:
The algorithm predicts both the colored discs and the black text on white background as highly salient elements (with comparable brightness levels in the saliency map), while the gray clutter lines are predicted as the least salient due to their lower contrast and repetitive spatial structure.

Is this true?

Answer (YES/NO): NO